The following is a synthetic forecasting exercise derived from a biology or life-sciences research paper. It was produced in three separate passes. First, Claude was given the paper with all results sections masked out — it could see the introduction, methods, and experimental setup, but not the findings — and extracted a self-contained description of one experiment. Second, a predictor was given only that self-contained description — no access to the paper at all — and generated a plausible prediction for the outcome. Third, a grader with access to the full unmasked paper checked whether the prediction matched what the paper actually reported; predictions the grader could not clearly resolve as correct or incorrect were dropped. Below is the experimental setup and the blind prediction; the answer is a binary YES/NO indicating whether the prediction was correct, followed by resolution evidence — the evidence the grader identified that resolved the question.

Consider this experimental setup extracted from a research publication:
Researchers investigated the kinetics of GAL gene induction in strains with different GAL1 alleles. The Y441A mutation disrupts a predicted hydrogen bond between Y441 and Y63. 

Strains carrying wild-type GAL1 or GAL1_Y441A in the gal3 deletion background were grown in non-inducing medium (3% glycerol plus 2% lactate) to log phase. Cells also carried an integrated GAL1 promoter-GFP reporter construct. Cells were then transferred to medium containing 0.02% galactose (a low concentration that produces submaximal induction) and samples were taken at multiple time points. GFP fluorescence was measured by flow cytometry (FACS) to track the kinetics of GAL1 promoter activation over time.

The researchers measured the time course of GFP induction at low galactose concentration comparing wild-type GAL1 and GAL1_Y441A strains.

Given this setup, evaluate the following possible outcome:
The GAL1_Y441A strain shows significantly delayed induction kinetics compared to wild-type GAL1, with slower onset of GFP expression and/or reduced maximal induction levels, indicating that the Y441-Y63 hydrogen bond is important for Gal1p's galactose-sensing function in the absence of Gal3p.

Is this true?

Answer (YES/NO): NO